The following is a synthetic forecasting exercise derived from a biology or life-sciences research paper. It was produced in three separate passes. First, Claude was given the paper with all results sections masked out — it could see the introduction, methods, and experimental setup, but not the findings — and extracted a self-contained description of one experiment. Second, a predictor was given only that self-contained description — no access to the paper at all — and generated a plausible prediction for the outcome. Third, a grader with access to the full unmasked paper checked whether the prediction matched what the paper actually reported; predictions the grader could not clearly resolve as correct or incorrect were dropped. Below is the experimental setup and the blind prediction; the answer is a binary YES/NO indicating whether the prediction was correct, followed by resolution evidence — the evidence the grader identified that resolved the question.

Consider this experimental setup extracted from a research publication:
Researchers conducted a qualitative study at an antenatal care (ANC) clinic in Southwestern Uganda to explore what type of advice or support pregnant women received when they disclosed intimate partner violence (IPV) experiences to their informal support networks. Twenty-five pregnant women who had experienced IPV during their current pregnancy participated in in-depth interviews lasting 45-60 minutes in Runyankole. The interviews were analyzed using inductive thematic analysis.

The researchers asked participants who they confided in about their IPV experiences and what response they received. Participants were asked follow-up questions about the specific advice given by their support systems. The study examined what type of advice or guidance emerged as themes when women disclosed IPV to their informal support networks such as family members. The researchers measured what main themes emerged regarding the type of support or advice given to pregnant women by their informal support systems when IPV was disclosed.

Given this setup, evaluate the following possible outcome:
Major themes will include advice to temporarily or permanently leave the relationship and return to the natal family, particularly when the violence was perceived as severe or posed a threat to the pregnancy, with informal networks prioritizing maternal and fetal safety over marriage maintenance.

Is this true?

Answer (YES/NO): NO